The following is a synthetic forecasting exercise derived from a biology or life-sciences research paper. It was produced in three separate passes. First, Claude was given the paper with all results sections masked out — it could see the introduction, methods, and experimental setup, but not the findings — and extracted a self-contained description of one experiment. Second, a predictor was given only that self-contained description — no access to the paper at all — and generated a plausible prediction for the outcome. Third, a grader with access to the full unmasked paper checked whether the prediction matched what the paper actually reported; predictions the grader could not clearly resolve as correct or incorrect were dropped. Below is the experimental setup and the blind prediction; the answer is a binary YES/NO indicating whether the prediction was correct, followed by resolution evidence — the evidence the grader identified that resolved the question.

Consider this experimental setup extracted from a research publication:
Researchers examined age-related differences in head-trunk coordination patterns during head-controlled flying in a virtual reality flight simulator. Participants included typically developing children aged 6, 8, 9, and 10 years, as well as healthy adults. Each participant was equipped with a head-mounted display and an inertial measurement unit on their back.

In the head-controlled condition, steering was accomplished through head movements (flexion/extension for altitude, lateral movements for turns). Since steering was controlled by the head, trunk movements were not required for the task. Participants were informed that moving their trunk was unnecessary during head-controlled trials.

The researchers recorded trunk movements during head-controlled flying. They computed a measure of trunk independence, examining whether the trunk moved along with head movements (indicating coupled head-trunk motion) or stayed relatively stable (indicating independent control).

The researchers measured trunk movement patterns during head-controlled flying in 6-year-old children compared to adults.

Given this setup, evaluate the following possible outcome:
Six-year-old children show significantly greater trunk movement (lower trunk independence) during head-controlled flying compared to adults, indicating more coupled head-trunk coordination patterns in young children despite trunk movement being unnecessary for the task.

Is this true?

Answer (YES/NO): YES